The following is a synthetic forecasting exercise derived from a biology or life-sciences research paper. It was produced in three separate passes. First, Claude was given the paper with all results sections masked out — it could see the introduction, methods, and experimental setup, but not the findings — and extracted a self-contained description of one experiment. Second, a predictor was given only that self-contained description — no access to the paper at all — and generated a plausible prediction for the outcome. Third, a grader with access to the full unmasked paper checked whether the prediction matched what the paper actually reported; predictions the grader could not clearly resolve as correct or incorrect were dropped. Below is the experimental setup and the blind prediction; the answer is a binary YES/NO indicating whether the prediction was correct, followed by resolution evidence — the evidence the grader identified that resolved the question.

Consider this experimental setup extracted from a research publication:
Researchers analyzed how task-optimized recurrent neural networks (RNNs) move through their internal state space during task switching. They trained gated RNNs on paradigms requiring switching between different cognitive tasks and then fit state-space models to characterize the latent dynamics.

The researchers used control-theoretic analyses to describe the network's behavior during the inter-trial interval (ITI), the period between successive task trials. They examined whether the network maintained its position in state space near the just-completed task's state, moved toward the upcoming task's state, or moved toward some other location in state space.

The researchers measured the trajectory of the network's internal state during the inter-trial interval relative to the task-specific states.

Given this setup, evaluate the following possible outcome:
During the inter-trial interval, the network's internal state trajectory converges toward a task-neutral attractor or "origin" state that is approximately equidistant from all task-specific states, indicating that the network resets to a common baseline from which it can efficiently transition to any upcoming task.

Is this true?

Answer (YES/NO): YES